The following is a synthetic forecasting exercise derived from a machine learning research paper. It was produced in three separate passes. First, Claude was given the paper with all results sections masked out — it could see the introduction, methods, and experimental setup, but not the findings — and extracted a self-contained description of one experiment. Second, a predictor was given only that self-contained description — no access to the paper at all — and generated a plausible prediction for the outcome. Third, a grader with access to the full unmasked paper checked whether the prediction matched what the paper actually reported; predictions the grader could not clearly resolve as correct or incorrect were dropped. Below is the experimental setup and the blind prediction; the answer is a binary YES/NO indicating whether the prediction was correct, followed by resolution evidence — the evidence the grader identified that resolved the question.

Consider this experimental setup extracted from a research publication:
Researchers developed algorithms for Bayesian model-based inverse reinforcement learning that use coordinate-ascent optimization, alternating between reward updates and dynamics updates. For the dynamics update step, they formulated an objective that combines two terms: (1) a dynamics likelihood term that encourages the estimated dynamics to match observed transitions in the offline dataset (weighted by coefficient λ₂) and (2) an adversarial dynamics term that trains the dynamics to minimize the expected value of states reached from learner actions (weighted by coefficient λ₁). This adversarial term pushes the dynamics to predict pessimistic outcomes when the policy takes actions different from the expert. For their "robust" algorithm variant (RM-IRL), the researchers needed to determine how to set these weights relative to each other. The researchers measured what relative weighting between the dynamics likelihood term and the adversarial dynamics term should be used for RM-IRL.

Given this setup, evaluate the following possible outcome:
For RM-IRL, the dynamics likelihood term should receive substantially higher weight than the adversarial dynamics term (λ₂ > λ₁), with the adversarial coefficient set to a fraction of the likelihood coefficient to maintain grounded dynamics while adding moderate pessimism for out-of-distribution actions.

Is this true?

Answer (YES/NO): YES